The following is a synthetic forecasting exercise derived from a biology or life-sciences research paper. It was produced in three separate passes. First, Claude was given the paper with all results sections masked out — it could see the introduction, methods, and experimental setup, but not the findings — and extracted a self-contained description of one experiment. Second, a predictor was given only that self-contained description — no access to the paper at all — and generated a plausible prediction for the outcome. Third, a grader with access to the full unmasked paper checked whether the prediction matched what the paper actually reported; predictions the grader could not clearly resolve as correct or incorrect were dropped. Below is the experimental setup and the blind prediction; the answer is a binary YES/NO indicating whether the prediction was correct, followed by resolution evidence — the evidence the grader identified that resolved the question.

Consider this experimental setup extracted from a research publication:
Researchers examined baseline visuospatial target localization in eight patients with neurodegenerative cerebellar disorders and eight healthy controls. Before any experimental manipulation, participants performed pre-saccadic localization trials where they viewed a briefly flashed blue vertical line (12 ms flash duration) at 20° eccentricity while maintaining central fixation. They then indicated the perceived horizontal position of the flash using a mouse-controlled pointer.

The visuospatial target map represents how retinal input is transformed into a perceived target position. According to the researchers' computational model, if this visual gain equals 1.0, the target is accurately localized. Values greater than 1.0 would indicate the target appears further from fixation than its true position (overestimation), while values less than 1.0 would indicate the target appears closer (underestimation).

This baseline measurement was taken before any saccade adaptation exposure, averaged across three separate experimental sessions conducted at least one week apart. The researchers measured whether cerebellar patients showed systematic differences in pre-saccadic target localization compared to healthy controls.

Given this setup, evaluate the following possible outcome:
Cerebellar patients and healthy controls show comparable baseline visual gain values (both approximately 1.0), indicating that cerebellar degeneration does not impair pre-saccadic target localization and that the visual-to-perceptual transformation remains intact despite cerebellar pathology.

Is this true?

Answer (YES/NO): NO